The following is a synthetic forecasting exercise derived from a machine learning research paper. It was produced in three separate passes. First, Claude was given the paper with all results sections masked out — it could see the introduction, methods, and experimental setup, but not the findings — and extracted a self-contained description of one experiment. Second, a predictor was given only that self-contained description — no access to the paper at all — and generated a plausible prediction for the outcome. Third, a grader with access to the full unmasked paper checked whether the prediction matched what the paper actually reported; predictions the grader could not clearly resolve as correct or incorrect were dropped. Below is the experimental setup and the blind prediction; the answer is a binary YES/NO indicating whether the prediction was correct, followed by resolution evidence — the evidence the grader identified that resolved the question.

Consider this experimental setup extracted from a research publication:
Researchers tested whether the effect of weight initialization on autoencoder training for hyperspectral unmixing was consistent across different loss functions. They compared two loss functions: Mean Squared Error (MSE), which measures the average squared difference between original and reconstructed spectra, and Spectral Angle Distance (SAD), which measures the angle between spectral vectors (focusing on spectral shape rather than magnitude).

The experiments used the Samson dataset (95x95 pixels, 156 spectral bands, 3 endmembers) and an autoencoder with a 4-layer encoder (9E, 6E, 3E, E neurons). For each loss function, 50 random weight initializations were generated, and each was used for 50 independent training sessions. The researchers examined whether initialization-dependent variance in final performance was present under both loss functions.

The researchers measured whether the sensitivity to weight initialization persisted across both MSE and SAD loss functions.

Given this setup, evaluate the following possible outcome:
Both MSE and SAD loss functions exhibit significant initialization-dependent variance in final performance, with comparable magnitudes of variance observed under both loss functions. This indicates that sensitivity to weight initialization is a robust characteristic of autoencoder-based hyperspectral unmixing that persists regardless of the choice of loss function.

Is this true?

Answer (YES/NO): NO